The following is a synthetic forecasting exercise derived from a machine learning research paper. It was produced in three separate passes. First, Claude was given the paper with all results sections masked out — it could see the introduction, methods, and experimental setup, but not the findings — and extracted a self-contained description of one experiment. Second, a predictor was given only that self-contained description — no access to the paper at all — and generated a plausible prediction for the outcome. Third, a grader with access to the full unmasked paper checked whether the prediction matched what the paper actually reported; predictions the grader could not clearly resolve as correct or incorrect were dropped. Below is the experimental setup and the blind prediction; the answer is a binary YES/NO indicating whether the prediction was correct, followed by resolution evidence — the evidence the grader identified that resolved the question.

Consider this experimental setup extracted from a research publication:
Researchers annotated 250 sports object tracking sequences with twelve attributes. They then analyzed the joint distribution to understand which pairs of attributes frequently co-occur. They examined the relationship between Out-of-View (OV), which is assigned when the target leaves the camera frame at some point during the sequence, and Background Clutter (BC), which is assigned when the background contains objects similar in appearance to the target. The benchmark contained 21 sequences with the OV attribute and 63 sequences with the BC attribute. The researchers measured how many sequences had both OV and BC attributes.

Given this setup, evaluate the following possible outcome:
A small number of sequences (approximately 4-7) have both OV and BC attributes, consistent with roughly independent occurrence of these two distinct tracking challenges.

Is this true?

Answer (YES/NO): NO